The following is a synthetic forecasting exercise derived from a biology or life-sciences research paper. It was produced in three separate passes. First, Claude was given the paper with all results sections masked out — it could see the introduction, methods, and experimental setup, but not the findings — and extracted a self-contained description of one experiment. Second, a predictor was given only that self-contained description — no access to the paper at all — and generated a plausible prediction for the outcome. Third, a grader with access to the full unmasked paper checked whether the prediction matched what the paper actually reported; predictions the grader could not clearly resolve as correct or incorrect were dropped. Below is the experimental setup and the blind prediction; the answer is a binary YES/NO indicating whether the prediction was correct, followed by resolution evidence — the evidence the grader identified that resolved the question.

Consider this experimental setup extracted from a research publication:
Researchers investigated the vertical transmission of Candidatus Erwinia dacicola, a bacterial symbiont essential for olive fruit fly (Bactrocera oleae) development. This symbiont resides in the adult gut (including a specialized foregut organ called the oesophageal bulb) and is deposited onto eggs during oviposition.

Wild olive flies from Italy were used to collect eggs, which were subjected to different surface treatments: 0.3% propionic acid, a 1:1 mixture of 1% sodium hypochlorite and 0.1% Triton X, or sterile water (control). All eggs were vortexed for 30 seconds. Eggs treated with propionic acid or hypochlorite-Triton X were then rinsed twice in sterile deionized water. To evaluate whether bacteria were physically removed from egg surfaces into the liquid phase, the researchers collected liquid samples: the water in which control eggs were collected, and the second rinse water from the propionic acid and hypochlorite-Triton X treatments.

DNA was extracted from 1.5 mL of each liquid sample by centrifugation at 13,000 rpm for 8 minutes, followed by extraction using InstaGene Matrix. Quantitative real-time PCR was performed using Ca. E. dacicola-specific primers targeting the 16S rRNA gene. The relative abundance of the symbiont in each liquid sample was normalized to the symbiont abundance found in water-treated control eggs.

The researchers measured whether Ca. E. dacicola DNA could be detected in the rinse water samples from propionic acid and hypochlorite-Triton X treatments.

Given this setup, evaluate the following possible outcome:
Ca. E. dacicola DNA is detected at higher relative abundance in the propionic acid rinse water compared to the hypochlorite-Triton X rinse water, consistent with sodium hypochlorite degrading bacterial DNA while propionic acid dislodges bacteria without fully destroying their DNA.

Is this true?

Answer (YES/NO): YES